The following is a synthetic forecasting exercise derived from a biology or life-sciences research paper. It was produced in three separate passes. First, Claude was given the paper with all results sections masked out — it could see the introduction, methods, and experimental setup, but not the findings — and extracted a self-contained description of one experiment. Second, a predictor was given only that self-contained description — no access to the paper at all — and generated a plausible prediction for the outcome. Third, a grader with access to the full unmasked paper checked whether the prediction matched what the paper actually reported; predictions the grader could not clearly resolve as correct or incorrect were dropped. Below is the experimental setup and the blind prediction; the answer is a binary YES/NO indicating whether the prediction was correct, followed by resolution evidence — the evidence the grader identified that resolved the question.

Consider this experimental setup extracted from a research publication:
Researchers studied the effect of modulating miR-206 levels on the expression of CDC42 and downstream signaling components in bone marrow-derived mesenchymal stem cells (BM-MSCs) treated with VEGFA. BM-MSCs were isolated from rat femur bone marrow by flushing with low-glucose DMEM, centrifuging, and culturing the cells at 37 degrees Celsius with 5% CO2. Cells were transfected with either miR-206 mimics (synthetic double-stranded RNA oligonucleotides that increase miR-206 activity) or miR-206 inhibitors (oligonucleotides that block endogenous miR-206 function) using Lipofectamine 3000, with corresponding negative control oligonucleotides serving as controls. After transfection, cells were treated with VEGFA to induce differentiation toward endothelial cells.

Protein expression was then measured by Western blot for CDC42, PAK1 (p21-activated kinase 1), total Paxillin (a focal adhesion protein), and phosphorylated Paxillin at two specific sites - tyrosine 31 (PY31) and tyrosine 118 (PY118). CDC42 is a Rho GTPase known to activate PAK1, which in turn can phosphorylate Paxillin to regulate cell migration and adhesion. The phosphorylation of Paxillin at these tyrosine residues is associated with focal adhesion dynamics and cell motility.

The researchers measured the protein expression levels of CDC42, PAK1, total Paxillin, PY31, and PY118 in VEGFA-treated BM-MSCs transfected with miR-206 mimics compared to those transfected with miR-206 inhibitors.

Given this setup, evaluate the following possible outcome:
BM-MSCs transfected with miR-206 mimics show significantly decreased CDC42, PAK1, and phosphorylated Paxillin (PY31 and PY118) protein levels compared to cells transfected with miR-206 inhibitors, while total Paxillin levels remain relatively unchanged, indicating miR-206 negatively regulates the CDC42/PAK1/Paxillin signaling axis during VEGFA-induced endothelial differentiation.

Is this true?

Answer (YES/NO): NO